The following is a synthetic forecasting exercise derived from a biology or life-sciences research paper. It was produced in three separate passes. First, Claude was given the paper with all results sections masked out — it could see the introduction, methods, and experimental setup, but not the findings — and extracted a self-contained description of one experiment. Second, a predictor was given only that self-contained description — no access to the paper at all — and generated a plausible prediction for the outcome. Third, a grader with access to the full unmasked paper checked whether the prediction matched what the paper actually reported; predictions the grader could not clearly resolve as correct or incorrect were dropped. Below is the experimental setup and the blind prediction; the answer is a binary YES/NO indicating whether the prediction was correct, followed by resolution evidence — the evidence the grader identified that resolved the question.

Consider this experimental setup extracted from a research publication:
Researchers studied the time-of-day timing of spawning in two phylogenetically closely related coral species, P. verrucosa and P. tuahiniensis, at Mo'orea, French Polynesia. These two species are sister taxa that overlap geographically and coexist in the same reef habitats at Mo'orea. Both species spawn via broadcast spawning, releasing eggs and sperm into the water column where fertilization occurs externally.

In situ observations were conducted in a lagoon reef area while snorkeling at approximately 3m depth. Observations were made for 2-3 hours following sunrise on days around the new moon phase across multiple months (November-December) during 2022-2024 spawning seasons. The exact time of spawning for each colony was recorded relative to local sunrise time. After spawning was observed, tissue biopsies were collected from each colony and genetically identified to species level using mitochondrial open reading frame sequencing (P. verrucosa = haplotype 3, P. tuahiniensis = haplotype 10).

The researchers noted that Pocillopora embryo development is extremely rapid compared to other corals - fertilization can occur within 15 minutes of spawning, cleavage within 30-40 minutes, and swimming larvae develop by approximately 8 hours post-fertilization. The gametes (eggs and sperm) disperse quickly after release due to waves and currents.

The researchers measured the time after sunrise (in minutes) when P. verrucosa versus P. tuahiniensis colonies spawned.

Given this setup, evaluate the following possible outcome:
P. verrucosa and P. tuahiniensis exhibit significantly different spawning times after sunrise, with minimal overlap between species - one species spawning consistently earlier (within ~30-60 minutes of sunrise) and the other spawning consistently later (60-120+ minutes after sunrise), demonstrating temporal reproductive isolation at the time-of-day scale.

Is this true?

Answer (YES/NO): YES